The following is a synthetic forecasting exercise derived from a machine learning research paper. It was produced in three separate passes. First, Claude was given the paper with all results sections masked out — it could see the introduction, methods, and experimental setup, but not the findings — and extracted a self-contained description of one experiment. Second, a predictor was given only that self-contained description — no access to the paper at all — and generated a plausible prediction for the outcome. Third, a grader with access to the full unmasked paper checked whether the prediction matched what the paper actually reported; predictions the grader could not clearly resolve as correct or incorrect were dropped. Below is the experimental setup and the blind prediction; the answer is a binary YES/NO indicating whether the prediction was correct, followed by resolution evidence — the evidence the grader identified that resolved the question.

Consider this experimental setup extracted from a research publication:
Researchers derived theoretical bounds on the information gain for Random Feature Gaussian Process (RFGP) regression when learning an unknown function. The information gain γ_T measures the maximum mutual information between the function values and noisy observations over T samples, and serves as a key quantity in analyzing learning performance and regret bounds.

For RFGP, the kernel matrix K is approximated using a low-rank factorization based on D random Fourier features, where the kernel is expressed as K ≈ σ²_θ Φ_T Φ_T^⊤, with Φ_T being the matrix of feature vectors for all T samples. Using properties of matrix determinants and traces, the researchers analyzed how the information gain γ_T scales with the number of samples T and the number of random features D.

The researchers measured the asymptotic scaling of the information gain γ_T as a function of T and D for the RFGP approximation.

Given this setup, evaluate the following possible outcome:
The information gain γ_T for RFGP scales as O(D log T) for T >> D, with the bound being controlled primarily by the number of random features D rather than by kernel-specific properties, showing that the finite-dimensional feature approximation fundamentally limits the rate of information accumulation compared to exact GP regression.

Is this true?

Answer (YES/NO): YES